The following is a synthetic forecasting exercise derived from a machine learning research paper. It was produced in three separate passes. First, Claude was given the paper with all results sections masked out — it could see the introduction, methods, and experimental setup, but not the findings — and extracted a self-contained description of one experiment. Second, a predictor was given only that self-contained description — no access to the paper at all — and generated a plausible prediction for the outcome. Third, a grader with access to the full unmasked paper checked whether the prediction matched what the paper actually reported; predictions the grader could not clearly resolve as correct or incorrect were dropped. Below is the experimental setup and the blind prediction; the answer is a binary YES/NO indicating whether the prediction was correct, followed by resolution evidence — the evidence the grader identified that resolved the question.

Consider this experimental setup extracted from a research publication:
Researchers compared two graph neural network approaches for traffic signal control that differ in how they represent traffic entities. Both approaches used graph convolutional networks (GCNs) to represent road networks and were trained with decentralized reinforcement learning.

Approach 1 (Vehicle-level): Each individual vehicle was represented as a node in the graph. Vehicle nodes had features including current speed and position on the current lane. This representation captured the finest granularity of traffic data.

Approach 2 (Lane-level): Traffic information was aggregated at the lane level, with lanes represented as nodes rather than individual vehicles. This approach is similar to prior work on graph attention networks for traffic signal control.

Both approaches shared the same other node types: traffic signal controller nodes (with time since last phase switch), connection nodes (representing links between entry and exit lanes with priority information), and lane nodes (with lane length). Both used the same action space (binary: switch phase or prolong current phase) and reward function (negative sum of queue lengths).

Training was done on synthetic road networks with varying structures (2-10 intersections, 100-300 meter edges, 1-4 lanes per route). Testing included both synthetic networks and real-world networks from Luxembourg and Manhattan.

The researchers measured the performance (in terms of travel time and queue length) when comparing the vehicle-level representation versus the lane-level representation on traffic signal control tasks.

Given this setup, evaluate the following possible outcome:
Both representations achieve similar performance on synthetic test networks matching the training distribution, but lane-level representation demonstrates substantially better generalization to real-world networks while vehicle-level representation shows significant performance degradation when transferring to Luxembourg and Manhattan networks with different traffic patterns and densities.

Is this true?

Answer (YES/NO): NO